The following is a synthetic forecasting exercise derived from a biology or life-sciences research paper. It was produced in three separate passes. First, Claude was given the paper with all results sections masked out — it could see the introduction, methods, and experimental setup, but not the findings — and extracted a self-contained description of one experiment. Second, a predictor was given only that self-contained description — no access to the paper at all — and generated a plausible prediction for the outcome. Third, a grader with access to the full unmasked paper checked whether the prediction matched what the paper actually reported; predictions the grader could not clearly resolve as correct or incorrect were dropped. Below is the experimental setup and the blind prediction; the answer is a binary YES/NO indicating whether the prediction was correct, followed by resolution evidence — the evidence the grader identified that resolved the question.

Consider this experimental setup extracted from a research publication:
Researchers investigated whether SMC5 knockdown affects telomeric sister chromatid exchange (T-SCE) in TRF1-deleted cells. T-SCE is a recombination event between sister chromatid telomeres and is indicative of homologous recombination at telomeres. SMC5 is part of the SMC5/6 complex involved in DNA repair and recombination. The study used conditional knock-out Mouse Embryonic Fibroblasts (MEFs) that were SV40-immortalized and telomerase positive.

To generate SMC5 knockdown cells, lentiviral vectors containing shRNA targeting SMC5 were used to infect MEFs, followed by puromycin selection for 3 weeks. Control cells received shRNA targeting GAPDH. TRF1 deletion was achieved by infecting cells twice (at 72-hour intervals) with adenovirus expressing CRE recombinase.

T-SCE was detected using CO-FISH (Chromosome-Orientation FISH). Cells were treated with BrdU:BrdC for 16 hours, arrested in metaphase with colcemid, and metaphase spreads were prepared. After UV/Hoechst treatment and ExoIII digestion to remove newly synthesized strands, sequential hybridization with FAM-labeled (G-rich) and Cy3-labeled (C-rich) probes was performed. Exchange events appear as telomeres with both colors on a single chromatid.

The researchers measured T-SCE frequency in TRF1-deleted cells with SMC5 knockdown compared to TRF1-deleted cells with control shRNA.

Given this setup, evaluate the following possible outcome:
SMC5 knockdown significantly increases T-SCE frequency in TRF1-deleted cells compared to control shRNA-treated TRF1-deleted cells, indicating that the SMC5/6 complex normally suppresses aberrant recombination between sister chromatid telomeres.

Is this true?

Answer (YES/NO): NO